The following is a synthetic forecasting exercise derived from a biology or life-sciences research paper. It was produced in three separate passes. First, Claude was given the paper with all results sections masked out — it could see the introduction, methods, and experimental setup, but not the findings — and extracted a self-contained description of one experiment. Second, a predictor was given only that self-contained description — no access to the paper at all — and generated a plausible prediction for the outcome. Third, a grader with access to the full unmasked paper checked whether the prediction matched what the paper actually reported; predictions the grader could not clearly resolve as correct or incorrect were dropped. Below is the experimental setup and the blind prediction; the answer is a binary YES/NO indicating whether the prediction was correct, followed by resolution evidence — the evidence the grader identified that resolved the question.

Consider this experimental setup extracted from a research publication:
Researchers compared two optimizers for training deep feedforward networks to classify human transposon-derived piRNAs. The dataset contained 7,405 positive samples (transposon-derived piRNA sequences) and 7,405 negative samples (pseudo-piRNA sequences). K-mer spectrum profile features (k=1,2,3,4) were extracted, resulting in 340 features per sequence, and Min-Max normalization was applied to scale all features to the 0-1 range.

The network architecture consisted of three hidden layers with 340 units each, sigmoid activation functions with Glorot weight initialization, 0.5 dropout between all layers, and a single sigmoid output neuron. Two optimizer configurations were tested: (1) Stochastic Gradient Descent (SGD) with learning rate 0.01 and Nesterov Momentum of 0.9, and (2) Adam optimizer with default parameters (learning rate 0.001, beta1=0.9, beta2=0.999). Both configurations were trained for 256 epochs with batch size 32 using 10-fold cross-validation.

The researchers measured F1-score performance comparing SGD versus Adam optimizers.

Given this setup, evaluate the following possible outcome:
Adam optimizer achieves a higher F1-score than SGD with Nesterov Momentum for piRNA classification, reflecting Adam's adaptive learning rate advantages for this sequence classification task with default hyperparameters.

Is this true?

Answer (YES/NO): YES